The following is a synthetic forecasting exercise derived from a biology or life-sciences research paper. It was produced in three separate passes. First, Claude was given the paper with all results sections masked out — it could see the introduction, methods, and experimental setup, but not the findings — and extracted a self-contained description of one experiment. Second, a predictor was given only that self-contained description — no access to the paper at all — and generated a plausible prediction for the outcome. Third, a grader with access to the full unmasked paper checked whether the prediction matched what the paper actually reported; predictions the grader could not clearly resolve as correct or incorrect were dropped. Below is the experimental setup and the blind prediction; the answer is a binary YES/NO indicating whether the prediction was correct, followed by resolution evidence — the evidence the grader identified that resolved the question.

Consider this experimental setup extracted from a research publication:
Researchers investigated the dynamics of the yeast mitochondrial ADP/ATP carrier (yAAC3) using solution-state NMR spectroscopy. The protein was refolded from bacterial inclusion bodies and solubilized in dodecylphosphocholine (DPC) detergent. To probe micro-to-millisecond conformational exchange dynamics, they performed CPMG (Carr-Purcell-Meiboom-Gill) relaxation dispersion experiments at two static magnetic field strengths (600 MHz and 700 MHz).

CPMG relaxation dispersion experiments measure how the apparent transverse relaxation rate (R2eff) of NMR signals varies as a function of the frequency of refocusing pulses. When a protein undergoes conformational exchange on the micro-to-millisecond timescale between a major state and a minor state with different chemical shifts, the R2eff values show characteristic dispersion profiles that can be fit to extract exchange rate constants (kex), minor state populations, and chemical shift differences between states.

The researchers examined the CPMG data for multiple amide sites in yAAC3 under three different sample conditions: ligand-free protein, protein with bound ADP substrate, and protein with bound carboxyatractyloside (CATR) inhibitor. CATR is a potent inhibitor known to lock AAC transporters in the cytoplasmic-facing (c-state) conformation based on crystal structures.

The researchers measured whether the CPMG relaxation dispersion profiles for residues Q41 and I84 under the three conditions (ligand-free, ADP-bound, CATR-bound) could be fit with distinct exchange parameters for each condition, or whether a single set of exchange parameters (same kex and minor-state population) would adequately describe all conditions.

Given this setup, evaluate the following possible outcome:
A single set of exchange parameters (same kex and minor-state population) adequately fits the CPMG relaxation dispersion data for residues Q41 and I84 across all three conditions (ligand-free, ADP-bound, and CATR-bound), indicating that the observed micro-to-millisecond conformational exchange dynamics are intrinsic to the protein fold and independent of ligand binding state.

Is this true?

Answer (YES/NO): YES